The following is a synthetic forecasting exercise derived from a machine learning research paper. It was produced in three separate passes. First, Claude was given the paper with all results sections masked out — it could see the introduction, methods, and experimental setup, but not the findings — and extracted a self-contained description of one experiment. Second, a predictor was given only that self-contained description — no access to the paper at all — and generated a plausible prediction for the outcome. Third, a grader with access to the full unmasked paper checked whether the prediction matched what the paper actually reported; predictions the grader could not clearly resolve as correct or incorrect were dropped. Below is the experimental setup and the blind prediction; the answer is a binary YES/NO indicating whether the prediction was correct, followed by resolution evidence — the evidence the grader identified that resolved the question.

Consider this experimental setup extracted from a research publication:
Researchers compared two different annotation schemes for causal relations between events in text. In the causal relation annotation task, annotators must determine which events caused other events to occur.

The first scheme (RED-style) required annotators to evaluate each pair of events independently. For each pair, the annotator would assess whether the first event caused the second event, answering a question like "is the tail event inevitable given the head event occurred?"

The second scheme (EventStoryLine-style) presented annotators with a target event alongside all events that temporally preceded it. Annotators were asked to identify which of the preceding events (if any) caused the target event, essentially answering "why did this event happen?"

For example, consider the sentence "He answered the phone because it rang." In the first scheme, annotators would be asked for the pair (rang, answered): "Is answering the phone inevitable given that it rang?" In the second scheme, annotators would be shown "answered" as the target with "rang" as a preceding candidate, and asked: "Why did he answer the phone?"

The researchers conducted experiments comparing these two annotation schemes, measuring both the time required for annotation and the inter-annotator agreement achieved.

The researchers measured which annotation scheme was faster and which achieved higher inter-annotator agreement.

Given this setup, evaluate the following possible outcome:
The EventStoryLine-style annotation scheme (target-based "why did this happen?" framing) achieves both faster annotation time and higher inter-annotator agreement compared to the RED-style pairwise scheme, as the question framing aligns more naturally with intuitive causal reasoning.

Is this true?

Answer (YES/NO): YES